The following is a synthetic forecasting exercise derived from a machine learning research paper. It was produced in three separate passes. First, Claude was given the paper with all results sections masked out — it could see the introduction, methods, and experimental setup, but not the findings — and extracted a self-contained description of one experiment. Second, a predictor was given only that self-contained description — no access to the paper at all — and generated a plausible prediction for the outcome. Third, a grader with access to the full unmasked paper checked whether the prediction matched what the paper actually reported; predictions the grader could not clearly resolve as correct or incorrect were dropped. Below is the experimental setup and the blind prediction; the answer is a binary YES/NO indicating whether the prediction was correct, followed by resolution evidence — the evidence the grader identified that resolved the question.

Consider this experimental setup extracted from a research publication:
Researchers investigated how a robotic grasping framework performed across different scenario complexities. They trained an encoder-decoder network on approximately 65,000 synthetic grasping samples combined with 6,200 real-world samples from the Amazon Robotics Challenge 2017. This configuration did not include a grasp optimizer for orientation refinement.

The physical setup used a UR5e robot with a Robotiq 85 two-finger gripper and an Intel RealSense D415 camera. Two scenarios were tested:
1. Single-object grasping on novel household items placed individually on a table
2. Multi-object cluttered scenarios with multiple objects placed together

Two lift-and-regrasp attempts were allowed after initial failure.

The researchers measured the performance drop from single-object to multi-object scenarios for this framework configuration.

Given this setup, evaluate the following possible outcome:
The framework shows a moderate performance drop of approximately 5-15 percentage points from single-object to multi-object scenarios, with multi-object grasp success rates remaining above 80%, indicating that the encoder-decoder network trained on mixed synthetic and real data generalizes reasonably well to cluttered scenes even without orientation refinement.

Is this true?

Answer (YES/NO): NO